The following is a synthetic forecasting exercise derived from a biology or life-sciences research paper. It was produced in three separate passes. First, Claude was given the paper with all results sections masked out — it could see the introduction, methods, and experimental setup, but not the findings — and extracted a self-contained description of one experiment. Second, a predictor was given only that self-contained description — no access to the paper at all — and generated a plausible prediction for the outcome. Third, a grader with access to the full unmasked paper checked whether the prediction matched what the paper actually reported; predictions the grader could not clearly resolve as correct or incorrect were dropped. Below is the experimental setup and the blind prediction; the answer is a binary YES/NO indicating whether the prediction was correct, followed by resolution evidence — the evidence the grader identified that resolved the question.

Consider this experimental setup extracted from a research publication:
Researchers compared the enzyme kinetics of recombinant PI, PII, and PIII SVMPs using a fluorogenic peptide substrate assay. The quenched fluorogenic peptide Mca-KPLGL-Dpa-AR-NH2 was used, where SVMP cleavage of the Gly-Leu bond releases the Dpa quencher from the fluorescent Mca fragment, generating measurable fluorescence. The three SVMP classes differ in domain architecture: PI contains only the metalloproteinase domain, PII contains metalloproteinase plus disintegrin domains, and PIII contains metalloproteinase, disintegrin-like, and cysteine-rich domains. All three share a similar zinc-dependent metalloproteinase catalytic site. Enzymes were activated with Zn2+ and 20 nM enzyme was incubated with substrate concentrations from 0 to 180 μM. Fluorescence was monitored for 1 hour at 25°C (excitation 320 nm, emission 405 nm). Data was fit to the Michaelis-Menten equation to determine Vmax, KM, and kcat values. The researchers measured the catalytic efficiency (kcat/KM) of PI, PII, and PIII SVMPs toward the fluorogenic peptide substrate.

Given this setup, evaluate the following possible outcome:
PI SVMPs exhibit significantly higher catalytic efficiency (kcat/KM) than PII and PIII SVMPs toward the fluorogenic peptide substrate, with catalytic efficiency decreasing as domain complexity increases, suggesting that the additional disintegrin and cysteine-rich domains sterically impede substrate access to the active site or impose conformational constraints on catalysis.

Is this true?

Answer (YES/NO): NO